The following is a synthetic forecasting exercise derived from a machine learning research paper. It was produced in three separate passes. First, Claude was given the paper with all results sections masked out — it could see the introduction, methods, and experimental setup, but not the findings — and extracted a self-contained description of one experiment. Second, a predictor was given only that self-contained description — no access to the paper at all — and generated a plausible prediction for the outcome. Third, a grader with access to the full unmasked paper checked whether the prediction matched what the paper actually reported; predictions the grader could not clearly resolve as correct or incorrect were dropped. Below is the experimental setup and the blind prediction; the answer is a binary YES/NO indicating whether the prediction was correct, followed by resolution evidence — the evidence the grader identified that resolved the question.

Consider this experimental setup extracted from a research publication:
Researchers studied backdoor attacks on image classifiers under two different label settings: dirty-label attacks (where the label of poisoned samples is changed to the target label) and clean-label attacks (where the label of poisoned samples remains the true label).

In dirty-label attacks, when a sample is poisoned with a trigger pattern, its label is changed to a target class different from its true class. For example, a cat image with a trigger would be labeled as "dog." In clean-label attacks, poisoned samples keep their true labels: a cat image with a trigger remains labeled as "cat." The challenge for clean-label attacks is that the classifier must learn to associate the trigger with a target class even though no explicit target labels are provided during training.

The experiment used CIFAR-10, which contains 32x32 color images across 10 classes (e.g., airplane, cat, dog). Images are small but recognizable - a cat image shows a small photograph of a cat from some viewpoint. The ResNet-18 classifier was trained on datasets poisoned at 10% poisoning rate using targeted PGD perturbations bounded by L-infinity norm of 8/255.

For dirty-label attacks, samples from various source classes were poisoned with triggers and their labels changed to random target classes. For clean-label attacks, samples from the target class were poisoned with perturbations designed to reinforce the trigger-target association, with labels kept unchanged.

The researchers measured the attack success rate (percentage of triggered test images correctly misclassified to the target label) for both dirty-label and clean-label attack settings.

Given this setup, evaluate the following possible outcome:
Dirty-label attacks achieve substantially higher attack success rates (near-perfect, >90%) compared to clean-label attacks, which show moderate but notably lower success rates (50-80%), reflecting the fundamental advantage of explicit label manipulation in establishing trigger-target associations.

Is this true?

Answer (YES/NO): NO